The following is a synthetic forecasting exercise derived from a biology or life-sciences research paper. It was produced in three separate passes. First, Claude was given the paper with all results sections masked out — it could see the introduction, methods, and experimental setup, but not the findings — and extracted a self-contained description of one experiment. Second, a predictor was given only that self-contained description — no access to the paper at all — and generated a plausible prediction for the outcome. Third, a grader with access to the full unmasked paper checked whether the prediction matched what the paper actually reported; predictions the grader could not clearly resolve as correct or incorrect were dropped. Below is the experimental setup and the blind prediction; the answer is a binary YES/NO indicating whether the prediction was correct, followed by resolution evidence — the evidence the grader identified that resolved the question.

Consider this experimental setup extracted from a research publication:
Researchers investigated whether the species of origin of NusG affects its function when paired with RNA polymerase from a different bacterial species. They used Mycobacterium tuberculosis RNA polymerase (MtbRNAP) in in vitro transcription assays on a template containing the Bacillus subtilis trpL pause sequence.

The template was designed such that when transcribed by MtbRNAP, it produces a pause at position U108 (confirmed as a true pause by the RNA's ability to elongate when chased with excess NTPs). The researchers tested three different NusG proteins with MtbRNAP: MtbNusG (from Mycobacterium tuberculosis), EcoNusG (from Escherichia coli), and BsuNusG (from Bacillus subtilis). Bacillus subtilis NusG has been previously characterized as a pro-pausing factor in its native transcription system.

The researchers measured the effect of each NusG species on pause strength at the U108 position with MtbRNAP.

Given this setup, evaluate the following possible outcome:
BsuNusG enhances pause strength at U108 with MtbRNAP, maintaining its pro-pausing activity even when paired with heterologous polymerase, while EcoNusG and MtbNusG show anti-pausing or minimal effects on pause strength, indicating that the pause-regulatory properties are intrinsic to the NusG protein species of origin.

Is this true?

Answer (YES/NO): NO